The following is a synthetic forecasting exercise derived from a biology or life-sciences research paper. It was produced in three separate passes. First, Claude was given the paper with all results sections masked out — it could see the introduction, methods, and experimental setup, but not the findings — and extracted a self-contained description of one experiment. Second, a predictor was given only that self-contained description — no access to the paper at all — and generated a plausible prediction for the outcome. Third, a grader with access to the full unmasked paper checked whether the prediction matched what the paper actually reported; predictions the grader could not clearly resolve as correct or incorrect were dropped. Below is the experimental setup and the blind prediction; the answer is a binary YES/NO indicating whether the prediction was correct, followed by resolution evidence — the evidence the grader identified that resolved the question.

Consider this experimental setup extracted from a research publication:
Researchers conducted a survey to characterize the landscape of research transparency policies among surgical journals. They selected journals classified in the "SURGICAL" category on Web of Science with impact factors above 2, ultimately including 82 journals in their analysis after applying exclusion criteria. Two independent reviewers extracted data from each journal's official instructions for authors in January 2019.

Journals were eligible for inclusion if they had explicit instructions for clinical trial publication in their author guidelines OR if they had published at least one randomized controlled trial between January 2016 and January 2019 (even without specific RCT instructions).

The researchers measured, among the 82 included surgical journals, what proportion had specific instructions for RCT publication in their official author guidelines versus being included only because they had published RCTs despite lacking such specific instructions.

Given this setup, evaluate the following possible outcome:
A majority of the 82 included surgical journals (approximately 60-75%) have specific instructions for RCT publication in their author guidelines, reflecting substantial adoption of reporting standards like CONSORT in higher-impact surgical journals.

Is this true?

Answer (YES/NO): NO